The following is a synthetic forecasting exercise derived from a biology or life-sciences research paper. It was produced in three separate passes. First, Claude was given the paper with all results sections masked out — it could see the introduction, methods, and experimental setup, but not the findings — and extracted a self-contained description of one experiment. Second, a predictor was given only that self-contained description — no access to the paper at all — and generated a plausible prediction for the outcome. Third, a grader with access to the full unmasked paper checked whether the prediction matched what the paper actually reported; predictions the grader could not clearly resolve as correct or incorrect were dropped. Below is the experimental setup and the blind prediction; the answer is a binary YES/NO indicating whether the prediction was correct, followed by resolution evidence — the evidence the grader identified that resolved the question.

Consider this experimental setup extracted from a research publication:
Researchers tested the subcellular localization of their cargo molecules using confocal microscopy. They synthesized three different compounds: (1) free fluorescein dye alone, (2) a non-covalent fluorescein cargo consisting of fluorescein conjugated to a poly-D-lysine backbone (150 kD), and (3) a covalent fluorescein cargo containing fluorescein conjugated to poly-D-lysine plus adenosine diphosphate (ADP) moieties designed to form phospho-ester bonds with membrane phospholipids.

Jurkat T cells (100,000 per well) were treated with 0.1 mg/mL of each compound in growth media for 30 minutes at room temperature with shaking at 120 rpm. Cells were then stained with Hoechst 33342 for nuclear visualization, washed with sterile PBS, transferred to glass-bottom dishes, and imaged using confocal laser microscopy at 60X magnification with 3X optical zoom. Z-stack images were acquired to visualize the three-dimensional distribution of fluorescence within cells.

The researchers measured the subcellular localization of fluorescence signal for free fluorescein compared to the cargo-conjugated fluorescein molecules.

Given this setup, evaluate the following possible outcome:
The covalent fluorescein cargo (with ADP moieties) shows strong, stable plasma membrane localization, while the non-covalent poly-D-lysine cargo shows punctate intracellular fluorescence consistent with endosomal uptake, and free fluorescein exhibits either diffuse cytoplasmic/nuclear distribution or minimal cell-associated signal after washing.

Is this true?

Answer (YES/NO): NO